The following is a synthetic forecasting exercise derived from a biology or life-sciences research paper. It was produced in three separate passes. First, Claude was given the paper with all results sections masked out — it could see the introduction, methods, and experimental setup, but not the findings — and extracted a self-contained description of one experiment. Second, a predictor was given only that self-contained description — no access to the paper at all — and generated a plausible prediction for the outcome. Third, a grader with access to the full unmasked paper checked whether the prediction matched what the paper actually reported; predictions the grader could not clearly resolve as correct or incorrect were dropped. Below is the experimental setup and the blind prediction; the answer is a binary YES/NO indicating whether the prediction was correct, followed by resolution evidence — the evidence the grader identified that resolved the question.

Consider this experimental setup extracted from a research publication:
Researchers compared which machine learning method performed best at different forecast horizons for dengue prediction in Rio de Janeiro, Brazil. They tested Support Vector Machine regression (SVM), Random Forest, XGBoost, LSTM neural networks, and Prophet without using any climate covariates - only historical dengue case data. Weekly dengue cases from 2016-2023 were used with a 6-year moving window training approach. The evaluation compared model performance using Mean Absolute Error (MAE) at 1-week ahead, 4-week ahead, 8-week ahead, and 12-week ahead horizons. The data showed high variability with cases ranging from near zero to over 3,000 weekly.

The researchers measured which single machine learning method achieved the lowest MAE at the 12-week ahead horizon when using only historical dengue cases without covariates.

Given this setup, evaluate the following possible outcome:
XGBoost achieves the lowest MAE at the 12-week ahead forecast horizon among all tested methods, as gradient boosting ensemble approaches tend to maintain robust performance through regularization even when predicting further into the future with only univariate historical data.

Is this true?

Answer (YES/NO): NO